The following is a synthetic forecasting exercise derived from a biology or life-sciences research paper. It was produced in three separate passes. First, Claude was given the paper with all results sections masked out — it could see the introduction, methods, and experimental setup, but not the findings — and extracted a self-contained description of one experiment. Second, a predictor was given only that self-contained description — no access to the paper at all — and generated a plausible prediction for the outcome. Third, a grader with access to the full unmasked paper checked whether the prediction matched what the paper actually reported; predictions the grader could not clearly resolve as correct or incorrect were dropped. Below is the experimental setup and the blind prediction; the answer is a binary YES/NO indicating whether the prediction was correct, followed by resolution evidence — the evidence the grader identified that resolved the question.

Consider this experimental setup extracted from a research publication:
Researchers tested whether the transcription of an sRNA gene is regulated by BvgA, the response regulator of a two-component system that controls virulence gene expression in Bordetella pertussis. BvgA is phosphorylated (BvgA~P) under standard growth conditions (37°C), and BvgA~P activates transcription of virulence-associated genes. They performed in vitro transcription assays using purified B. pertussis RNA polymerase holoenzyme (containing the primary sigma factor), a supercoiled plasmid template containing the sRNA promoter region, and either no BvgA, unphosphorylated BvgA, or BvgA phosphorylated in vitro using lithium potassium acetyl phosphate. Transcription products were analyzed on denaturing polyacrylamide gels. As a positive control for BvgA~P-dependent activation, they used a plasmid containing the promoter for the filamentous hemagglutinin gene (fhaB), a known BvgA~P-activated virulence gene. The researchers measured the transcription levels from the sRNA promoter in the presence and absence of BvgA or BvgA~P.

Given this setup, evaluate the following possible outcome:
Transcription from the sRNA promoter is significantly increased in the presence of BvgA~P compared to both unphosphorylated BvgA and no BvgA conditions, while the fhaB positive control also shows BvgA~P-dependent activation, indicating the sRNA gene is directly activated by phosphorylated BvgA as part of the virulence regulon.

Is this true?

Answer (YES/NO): NO